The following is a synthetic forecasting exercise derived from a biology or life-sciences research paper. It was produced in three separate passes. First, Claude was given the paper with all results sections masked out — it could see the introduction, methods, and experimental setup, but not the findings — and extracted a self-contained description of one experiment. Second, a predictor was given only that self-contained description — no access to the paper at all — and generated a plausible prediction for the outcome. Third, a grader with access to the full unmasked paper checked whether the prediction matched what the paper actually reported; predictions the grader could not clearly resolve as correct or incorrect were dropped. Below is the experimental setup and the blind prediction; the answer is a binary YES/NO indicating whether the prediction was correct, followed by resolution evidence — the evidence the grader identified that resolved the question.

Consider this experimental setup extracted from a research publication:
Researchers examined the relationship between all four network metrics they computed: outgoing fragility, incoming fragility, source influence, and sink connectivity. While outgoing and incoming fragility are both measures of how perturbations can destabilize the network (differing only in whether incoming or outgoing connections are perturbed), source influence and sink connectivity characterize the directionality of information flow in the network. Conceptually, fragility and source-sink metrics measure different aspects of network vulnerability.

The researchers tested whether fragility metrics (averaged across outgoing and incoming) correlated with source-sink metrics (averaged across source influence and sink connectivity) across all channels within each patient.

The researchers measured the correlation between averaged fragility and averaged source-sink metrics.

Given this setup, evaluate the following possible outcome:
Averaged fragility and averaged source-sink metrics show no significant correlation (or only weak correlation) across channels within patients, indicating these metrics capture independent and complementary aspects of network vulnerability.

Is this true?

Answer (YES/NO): NO